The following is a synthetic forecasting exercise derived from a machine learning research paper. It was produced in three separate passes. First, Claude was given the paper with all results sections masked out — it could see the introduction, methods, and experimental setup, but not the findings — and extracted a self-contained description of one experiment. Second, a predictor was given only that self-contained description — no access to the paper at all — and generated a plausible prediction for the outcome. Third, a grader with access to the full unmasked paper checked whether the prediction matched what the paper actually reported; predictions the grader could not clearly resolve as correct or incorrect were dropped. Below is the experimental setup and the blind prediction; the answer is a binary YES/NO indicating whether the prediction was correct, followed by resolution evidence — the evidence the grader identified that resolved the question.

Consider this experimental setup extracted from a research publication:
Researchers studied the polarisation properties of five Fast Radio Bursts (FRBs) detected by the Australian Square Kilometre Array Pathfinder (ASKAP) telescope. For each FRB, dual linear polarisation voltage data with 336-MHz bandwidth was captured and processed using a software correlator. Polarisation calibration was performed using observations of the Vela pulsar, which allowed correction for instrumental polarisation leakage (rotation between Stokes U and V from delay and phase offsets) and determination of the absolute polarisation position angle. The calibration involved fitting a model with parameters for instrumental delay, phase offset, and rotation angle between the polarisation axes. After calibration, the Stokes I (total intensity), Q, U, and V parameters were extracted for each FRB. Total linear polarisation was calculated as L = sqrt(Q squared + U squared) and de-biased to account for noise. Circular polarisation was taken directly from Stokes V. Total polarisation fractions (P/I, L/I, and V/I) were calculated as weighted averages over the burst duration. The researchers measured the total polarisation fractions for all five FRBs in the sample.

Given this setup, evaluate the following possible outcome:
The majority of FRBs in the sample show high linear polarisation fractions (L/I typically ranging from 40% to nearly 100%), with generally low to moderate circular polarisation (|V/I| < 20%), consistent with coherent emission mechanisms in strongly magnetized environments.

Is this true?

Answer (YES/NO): NO